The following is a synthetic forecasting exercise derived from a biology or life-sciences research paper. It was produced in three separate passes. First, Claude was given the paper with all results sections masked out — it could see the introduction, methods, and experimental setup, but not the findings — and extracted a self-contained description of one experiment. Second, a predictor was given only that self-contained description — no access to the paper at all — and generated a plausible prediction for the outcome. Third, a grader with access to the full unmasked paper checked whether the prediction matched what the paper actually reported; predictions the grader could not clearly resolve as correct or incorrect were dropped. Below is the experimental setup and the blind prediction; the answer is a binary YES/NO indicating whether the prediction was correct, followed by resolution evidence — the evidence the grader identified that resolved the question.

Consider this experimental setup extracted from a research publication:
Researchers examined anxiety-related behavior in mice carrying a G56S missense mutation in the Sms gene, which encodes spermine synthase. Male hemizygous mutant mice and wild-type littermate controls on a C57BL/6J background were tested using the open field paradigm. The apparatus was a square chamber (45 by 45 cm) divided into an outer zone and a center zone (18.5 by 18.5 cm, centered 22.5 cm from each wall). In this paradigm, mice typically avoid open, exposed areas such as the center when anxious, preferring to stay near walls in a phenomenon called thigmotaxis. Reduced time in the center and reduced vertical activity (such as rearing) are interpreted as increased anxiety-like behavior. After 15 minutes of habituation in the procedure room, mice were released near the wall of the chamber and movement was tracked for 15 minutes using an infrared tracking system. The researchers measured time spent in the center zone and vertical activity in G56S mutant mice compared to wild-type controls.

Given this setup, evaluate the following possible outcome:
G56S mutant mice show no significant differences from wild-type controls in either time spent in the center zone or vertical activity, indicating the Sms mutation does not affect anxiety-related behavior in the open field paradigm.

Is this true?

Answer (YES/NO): NO